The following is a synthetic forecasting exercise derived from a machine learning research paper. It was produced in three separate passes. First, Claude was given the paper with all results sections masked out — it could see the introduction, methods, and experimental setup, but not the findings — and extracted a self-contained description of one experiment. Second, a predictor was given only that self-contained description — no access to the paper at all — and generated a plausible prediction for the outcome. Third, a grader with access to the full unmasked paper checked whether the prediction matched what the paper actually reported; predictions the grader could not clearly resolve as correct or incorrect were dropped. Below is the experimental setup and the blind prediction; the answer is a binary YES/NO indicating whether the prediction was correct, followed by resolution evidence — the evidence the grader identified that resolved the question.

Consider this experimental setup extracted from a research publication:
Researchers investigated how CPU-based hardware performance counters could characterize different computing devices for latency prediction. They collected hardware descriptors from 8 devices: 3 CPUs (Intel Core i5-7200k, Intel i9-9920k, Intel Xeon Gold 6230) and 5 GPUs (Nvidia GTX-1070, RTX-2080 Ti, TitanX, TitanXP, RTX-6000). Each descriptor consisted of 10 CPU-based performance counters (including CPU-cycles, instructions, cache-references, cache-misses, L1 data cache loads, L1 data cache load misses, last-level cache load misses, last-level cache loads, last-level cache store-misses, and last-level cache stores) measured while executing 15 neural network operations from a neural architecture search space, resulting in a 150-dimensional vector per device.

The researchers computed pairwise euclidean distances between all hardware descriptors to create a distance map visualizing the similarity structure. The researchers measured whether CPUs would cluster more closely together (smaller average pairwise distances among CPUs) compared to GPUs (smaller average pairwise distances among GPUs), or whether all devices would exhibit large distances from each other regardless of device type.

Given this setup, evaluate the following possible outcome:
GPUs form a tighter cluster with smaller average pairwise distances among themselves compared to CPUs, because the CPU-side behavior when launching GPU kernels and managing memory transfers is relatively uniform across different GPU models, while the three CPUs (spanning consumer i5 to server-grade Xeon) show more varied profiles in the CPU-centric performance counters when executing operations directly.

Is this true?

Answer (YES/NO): NO